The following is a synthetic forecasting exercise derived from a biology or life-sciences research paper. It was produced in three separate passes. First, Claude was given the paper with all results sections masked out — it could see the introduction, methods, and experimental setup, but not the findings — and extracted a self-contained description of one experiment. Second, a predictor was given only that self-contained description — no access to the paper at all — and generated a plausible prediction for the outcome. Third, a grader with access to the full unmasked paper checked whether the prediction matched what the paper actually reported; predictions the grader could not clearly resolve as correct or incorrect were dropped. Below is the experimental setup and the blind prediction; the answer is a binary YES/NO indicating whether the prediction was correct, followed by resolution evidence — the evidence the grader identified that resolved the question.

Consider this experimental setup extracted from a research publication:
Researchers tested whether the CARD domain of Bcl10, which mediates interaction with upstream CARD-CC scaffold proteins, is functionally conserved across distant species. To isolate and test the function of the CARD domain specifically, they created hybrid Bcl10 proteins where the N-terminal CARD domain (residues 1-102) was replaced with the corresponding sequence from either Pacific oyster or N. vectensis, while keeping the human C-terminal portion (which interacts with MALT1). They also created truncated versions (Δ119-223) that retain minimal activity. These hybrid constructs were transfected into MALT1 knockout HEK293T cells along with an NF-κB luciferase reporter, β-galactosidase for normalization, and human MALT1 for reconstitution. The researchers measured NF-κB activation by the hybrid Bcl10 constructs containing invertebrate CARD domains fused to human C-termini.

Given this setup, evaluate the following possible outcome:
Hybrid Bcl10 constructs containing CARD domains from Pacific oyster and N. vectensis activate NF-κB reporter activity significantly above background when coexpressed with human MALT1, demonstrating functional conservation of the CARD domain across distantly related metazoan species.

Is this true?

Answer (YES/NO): NO